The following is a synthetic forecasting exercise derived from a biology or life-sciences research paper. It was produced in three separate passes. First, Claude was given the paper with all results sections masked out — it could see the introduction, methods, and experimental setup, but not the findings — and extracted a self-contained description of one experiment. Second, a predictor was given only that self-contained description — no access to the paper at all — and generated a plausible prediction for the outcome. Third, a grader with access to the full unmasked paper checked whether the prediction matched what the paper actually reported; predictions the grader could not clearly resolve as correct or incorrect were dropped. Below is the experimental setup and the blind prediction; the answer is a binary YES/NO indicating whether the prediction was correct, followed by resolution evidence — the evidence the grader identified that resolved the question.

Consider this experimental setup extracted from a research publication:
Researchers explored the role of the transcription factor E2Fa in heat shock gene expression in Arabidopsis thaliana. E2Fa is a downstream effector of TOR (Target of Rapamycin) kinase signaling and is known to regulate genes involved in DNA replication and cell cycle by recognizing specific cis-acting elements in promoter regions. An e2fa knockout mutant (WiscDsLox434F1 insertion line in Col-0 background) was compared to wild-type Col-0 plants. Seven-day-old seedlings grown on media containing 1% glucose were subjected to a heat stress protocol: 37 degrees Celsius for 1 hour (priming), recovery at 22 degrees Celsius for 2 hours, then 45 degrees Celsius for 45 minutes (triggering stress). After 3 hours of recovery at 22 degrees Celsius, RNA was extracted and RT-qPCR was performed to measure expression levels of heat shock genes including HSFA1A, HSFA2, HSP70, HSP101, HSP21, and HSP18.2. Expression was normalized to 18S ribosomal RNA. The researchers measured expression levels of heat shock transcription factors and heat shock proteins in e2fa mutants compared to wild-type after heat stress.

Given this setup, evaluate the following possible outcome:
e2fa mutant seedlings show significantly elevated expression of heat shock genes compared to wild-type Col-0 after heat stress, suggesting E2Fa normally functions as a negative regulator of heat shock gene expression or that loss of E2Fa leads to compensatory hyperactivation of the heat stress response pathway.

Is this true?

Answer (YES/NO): NO